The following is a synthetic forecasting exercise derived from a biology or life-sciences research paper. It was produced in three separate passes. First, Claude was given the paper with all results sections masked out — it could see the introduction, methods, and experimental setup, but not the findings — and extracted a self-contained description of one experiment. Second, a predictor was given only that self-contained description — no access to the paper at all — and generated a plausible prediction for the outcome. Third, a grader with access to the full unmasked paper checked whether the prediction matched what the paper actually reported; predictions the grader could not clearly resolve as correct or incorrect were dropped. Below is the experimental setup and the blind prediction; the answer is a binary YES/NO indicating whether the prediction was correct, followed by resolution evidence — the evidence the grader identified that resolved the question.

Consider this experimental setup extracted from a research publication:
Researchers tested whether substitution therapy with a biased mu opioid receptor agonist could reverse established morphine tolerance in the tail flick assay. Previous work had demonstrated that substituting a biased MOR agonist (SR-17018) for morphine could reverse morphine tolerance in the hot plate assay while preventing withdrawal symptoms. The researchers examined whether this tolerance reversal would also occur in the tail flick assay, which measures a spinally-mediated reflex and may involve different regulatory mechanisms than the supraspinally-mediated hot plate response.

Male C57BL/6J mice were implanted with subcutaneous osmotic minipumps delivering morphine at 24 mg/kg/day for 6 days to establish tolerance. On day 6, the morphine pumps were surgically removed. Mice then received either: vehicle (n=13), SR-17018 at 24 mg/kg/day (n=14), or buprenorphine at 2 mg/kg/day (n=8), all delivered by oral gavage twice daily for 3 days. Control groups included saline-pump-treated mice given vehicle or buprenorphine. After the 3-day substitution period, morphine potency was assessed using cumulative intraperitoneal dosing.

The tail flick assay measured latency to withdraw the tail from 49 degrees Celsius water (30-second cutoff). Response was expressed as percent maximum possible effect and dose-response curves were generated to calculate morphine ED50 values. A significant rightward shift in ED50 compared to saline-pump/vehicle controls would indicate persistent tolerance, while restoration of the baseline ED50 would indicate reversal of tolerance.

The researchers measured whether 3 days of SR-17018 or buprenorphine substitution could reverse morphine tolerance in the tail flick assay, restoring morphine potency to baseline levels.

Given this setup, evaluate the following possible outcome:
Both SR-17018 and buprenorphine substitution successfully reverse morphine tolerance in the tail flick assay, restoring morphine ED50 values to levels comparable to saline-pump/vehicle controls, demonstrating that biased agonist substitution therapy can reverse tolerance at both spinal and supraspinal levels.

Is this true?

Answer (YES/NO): NO